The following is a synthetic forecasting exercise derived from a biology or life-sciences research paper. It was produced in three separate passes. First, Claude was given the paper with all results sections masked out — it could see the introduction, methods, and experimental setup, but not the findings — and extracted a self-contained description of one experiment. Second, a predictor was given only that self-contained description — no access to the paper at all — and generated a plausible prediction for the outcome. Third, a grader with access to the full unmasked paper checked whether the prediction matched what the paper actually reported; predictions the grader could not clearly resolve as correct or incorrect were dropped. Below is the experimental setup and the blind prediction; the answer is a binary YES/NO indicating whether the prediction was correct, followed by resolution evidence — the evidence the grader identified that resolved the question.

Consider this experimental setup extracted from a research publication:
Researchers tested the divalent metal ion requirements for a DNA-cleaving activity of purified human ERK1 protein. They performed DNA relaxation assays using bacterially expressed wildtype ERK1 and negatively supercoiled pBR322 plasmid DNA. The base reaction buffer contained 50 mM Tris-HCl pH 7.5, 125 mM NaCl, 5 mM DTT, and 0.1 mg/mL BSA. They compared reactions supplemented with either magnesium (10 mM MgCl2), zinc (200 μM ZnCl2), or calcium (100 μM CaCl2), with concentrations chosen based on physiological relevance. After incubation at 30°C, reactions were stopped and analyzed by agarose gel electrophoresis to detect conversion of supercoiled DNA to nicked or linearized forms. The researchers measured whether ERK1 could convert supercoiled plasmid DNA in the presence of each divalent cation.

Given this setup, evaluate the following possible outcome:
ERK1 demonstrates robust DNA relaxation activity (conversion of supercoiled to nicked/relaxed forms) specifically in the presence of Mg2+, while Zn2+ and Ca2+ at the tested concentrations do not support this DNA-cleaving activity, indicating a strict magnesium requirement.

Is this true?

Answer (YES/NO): YES